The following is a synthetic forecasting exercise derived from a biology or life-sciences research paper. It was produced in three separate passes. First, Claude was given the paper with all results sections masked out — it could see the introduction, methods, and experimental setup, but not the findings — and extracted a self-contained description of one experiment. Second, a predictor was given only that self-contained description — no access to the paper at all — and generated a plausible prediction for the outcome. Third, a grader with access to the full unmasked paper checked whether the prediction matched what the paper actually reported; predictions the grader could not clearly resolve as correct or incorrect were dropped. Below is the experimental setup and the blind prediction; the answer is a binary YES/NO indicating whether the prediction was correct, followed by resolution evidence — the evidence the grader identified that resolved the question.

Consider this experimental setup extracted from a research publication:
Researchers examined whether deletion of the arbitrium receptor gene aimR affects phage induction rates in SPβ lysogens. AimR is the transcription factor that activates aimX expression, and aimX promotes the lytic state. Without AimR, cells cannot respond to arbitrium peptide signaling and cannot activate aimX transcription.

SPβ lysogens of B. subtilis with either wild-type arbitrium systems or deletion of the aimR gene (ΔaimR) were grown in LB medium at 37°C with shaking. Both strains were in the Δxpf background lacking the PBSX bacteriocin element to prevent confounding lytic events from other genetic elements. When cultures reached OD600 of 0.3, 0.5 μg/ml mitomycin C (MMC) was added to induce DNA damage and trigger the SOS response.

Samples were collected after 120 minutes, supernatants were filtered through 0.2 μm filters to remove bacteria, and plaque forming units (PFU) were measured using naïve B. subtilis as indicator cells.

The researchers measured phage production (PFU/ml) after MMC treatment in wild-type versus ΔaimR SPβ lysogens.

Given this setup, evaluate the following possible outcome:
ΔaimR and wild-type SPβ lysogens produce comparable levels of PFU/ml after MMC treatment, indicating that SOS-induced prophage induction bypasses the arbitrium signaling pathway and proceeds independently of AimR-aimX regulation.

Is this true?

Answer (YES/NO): NO